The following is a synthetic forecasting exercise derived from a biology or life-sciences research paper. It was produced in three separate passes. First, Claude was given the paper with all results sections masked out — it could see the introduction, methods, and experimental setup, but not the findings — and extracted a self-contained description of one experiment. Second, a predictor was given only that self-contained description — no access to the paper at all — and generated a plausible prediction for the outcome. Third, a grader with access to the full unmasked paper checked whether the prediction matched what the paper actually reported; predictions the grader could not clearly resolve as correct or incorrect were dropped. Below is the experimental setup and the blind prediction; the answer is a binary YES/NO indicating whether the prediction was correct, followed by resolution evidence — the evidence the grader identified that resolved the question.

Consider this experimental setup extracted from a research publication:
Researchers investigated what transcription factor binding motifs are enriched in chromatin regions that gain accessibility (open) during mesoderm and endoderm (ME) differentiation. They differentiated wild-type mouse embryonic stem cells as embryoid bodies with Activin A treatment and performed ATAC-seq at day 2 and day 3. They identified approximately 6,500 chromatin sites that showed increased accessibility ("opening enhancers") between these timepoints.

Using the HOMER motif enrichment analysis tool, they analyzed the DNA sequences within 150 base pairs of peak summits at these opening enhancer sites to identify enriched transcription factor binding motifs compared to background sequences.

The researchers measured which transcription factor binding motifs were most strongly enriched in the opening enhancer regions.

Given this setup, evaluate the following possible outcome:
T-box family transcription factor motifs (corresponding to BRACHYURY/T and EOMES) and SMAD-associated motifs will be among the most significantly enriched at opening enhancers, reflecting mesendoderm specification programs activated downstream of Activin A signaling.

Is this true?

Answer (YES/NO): NO